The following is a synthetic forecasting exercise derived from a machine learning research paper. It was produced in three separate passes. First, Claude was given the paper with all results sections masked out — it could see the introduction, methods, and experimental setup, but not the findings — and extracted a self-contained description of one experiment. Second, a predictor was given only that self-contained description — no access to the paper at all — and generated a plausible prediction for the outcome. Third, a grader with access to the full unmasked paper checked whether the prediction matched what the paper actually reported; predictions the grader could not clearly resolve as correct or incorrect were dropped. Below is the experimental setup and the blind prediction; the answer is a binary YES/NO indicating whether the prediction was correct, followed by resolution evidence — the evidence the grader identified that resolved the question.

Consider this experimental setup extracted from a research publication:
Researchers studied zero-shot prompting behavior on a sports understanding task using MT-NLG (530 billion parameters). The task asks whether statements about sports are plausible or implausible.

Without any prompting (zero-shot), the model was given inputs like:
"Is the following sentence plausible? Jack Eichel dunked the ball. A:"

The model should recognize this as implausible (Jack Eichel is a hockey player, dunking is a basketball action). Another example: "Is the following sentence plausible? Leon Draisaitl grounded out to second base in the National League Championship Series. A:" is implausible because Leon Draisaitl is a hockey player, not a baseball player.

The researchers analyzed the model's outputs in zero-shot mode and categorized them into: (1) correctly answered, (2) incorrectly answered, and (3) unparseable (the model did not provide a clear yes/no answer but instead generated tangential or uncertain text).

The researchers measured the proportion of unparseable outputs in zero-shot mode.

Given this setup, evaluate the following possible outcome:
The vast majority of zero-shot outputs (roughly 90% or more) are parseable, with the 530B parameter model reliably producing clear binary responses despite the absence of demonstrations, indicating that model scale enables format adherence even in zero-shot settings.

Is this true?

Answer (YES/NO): NO